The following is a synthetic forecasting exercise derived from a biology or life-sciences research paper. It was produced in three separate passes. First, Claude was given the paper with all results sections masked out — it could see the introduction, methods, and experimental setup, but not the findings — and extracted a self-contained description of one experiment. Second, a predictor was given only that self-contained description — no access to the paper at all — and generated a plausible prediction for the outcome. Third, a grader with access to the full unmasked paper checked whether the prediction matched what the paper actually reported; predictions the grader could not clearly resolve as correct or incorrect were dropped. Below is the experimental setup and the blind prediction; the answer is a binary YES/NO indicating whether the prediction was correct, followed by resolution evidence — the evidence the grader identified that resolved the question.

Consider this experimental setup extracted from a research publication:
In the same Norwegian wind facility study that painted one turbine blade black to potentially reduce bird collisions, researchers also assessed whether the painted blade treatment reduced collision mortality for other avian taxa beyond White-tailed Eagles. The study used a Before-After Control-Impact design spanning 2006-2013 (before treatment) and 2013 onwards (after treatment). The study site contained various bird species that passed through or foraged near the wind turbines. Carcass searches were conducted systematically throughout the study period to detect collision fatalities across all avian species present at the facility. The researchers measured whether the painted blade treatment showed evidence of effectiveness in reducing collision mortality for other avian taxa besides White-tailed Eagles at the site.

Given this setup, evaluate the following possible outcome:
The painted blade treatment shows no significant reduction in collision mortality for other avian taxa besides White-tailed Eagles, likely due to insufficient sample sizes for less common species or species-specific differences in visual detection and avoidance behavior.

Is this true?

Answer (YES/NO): YES